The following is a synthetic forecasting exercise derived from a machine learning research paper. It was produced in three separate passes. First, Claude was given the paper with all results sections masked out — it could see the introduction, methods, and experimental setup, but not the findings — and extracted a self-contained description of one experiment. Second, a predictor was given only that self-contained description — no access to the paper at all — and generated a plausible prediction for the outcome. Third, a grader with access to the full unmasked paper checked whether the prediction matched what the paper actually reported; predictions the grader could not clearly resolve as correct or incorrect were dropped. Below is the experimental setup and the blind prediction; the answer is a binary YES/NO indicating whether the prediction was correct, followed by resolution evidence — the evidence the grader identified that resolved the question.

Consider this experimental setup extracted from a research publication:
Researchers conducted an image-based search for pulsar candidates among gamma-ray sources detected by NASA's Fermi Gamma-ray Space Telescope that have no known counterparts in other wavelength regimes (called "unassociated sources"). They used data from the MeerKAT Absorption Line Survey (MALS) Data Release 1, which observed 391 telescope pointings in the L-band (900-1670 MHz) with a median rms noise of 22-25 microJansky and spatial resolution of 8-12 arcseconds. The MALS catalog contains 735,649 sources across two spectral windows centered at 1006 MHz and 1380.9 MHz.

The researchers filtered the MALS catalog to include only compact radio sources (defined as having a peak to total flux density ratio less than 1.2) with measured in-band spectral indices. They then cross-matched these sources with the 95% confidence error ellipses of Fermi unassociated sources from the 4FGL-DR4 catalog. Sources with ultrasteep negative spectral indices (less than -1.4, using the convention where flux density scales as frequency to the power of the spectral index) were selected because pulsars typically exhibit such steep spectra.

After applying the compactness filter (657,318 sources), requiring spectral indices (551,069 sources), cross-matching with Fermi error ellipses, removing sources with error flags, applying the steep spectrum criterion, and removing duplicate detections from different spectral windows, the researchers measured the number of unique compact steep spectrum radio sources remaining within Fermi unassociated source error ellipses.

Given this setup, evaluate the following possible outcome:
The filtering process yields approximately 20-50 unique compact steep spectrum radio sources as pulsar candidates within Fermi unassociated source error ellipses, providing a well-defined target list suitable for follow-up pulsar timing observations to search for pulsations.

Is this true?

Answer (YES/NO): NO